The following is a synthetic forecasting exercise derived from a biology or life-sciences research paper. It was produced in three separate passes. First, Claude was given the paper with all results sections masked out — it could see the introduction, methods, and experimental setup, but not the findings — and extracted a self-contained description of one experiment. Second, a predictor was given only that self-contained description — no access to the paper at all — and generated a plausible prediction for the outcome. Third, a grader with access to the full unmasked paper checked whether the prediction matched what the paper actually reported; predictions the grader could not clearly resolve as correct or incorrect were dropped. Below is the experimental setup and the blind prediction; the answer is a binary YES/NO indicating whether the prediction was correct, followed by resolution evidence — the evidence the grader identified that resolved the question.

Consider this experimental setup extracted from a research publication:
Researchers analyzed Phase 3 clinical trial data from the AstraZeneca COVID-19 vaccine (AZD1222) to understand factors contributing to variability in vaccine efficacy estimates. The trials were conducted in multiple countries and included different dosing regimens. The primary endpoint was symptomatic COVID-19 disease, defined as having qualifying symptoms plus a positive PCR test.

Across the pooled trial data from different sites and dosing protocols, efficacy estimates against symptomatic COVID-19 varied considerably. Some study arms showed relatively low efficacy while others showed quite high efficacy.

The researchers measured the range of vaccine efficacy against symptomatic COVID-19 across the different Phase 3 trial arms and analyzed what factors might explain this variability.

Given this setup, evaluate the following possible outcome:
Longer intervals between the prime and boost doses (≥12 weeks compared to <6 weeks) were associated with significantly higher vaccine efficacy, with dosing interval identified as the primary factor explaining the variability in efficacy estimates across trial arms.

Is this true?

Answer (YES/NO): YES